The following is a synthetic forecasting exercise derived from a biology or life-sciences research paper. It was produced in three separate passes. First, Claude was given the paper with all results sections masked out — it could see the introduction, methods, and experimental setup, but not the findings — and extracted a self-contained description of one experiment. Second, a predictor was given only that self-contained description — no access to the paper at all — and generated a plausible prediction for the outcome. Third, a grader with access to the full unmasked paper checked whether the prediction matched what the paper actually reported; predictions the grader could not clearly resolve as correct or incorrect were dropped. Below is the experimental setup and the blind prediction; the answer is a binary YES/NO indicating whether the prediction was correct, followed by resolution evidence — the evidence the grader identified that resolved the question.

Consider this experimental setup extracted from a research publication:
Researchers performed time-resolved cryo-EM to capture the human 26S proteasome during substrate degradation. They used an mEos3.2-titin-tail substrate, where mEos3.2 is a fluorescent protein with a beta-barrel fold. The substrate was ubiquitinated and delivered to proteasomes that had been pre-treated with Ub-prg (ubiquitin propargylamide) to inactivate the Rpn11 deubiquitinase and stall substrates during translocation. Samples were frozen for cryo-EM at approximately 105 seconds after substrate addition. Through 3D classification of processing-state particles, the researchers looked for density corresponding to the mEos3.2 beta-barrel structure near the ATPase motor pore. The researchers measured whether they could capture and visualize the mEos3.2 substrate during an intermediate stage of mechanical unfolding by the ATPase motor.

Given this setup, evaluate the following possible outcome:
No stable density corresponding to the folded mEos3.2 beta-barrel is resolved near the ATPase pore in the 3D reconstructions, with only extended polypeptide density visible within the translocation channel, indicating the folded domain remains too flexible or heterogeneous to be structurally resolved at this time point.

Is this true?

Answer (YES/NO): NO